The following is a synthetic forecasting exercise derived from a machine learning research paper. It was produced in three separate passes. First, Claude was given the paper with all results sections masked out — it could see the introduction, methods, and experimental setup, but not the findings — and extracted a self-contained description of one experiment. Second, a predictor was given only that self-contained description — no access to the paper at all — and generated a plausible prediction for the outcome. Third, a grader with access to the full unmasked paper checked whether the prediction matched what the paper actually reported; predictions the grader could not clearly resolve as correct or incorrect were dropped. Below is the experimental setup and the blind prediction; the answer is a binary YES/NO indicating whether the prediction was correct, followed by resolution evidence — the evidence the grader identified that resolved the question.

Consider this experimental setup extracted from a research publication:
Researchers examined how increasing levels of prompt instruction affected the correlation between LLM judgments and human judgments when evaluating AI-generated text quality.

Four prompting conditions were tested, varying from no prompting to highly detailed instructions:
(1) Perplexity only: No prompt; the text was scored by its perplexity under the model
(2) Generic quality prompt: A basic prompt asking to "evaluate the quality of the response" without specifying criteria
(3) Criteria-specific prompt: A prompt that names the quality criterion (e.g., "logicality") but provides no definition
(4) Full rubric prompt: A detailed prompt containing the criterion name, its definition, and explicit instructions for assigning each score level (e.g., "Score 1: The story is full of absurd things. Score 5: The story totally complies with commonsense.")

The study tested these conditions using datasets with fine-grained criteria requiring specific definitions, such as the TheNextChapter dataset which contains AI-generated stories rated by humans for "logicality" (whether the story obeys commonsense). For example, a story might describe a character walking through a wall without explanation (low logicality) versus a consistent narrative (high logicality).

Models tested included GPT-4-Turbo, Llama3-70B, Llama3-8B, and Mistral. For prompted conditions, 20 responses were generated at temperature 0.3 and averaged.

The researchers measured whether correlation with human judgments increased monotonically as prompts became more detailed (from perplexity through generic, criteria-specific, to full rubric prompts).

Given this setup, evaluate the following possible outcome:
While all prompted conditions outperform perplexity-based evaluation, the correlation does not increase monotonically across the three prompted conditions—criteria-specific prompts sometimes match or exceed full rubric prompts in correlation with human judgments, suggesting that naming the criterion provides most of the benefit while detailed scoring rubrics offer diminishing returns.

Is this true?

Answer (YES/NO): NO